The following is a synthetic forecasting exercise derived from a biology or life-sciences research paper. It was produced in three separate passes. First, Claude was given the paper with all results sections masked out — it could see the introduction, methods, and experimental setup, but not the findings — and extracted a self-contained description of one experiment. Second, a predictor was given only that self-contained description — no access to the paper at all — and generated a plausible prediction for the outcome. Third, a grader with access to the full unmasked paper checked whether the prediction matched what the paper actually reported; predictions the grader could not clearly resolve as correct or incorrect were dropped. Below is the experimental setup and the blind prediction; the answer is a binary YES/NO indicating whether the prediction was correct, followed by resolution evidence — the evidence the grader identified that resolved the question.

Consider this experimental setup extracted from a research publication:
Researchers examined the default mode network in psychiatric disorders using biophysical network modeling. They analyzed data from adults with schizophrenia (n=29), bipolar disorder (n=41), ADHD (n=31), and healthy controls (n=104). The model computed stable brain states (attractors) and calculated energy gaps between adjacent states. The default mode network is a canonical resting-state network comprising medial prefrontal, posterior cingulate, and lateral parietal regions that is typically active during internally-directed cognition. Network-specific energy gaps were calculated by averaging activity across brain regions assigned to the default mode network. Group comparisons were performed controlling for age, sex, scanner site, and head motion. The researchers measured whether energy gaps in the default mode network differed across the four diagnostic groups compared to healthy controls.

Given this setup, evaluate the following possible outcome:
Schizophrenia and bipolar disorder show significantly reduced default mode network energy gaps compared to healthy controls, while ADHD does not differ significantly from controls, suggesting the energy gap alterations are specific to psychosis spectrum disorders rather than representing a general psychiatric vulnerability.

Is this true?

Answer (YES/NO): NO